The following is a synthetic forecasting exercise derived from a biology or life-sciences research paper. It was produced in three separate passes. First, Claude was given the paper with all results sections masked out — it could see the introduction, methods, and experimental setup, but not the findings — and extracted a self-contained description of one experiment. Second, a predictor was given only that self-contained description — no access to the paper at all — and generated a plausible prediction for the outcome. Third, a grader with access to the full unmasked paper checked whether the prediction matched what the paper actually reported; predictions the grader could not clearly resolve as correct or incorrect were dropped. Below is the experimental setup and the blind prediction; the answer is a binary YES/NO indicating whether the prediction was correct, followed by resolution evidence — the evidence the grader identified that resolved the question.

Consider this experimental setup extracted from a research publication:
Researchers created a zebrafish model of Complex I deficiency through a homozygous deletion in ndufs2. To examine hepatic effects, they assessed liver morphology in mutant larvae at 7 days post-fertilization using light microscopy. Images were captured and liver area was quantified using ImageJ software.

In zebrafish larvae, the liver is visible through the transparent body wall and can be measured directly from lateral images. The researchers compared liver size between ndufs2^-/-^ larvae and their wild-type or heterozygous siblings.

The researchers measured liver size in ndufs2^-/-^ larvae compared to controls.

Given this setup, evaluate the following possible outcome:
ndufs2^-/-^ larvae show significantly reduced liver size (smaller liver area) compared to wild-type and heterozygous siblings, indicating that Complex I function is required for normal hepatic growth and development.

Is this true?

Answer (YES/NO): NO